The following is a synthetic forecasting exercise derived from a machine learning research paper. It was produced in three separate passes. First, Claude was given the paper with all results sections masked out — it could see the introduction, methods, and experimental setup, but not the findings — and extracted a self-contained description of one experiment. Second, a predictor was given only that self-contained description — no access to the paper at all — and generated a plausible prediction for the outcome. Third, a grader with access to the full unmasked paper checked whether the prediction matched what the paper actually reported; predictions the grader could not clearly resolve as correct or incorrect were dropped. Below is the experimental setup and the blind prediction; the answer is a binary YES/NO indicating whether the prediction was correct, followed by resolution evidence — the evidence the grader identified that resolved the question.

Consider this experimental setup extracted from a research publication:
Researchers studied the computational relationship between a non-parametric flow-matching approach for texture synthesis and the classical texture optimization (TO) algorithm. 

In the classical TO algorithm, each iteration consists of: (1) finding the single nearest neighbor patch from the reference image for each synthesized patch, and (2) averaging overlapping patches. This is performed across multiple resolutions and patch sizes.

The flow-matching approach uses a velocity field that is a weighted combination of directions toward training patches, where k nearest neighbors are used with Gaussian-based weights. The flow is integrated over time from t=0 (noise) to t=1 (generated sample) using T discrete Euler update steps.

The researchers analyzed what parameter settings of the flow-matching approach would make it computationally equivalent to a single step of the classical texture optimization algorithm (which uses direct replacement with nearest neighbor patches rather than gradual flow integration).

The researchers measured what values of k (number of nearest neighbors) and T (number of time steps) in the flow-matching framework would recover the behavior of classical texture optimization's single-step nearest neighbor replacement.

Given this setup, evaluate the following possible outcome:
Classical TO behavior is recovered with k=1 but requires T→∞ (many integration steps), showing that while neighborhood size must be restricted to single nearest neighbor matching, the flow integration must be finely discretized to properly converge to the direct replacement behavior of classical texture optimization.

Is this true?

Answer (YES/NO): NO